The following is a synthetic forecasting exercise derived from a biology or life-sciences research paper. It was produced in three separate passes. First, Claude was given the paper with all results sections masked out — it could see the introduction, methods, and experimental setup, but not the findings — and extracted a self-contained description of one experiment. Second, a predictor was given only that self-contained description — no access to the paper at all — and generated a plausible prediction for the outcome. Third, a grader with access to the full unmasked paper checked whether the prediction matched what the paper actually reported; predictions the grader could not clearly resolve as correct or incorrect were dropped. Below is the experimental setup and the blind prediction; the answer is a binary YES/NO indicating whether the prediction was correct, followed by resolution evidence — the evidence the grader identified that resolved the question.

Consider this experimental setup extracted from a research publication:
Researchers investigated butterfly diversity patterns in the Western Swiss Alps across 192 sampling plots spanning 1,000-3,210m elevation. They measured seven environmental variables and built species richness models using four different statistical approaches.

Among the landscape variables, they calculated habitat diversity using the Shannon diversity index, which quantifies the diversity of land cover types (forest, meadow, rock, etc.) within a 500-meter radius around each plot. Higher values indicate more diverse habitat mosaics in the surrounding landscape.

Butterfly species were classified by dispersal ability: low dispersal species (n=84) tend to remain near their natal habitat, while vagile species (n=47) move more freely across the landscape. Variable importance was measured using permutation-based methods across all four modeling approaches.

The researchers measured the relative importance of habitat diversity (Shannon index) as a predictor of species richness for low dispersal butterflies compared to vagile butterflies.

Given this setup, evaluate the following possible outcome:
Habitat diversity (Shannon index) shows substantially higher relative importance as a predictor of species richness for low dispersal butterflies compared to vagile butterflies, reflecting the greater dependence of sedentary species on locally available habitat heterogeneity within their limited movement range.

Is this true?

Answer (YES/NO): YES